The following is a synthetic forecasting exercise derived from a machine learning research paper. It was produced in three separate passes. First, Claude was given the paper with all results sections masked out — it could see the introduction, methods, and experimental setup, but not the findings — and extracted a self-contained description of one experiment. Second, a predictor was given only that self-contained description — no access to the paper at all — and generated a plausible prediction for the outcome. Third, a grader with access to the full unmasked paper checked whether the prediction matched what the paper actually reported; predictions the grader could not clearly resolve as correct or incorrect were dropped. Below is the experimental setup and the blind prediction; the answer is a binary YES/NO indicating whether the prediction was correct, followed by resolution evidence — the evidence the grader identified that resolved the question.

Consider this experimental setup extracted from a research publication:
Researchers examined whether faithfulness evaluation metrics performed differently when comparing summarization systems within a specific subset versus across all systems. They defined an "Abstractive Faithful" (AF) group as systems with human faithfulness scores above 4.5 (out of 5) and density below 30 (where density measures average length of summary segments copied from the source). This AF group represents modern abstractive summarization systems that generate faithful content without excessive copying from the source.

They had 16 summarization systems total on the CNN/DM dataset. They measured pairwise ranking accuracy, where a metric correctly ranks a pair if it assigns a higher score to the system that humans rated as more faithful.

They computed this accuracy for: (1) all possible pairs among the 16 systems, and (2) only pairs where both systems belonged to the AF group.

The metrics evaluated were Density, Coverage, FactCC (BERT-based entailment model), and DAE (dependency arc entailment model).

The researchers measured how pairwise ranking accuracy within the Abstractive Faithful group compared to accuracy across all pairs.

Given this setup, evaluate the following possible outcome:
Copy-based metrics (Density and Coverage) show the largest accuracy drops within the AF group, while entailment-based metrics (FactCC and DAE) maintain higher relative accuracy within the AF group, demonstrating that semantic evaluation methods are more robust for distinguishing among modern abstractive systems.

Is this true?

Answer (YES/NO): NO